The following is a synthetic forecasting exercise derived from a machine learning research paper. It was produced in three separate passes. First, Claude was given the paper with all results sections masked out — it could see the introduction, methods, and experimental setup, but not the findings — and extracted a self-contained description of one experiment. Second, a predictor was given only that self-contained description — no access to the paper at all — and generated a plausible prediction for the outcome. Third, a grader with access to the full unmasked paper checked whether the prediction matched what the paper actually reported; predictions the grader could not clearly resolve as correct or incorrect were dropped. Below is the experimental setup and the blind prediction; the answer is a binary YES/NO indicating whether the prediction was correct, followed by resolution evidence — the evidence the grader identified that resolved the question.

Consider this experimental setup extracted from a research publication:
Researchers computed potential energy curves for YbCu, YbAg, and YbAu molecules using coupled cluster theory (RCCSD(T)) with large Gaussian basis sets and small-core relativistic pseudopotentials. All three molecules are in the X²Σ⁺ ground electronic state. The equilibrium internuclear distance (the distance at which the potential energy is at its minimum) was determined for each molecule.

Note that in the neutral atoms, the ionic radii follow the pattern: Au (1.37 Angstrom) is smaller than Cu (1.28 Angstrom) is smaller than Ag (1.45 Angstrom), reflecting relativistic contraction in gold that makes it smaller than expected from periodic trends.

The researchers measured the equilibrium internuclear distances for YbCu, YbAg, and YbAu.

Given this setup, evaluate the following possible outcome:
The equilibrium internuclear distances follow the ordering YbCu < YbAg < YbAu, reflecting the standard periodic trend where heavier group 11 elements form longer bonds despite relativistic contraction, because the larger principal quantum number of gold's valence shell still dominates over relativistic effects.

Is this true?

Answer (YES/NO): NO